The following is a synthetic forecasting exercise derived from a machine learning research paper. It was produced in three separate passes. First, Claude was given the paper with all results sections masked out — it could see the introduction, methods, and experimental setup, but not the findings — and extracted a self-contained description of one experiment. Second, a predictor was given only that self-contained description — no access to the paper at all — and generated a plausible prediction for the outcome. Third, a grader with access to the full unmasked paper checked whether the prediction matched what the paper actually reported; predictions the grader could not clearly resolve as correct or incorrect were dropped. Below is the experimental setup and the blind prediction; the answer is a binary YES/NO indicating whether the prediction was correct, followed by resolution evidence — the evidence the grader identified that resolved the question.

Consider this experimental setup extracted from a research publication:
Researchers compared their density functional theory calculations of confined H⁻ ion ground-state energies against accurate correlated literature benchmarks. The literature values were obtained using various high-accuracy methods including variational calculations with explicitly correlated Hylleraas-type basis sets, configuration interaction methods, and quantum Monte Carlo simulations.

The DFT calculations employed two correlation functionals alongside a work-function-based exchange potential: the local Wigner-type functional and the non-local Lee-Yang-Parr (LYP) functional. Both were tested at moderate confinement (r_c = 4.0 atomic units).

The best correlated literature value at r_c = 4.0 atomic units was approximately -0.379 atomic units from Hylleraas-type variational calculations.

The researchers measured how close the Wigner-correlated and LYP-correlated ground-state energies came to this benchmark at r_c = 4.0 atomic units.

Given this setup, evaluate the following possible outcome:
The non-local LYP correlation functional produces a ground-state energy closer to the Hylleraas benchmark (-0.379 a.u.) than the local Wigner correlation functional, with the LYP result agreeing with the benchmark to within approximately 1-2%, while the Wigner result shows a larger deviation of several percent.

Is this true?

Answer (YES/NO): NO